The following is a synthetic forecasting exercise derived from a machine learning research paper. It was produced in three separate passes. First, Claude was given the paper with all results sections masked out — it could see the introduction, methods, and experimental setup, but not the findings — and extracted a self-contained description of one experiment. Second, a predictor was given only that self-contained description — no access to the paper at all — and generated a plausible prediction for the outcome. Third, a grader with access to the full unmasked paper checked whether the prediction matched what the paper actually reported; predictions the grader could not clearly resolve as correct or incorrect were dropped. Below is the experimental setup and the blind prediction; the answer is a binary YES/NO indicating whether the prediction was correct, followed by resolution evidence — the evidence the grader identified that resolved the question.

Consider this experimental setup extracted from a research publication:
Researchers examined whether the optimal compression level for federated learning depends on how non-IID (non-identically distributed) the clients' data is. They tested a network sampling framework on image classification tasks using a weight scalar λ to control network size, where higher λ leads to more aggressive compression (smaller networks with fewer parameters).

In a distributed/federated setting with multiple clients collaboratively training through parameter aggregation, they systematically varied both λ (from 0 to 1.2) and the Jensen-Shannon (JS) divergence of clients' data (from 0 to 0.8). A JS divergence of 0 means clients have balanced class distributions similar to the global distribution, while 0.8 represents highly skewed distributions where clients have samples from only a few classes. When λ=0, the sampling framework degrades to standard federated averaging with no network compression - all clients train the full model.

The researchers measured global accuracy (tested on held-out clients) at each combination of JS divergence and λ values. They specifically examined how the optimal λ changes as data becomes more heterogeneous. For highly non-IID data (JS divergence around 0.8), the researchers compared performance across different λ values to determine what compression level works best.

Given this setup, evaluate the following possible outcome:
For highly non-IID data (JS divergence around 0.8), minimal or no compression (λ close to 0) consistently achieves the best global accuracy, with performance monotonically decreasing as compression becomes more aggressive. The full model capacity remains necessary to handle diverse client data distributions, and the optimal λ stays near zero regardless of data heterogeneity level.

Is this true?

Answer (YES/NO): NO